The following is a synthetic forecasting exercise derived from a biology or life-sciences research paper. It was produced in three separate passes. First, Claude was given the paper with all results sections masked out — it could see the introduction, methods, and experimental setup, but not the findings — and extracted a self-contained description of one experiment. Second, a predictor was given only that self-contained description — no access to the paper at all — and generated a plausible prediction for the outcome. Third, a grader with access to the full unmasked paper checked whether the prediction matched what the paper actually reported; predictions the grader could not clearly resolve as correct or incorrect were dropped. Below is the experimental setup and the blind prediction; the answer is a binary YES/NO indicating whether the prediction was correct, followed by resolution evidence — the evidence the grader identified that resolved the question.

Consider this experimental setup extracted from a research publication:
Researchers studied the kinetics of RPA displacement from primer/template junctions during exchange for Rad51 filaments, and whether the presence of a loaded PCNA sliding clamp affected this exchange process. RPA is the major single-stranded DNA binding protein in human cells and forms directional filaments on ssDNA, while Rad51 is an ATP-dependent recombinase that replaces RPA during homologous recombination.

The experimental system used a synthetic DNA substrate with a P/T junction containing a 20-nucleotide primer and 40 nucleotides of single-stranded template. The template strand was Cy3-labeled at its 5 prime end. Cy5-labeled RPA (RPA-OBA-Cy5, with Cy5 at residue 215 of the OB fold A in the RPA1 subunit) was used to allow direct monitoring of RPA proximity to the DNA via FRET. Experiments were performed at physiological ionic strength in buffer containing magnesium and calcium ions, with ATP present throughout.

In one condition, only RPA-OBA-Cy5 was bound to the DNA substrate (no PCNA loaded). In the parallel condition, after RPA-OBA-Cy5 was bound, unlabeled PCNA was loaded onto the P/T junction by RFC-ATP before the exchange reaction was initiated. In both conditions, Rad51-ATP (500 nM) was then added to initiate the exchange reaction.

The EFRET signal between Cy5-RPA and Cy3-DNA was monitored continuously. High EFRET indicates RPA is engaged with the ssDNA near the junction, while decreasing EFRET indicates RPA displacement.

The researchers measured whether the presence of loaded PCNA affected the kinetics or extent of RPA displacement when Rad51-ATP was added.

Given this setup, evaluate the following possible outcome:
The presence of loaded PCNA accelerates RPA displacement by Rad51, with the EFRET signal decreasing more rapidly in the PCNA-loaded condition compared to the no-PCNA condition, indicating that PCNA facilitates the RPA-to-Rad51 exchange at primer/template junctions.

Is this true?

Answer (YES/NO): NO